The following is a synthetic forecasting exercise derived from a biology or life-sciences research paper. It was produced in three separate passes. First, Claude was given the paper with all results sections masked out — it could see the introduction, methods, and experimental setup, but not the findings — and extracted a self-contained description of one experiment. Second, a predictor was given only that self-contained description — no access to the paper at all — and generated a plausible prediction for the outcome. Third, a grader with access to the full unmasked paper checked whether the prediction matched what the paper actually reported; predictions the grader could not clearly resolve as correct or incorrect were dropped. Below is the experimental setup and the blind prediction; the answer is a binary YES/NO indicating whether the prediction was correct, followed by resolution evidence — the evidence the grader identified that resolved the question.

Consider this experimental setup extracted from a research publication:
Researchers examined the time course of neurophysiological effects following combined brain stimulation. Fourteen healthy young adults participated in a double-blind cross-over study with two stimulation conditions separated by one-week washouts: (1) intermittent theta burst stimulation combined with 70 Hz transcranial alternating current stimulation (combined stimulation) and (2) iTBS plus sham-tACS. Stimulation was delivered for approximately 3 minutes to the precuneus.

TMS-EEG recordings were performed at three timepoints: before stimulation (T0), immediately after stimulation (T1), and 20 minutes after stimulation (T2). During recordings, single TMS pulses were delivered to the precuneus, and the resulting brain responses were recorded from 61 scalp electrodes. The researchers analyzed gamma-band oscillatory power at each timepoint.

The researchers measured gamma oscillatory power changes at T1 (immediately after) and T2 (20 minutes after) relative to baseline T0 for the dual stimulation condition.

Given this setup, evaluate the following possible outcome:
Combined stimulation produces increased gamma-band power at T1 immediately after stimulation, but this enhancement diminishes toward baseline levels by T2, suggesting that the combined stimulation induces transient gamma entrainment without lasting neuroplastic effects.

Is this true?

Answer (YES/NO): NO